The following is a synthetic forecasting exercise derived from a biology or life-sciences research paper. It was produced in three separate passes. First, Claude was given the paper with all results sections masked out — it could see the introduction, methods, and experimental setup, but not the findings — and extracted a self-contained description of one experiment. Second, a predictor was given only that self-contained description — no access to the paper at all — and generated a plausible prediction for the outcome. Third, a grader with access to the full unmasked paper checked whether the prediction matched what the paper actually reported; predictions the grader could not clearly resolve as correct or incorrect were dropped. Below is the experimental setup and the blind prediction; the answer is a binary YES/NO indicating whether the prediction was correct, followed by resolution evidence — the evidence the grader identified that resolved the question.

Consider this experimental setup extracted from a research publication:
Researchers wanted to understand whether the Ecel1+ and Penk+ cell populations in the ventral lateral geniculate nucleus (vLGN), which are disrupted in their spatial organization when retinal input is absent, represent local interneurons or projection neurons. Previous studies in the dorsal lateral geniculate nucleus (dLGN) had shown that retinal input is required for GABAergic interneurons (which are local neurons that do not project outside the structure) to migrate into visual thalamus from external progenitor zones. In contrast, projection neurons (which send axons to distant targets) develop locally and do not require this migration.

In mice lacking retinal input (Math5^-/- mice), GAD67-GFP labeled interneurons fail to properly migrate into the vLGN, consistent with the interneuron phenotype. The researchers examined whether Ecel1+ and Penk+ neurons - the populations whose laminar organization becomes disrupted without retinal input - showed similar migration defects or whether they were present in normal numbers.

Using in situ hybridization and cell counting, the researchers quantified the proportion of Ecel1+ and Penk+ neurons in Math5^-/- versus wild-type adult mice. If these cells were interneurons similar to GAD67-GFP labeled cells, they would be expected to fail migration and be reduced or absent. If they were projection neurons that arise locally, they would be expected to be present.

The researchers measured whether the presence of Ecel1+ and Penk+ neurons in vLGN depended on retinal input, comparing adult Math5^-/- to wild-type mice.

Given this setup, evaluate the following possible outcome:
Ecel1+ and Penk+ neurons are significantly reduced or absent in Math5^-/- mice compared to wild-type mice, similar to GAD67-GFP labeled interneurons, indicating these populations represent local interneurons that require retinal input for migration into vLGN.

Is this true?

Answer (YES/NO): NO